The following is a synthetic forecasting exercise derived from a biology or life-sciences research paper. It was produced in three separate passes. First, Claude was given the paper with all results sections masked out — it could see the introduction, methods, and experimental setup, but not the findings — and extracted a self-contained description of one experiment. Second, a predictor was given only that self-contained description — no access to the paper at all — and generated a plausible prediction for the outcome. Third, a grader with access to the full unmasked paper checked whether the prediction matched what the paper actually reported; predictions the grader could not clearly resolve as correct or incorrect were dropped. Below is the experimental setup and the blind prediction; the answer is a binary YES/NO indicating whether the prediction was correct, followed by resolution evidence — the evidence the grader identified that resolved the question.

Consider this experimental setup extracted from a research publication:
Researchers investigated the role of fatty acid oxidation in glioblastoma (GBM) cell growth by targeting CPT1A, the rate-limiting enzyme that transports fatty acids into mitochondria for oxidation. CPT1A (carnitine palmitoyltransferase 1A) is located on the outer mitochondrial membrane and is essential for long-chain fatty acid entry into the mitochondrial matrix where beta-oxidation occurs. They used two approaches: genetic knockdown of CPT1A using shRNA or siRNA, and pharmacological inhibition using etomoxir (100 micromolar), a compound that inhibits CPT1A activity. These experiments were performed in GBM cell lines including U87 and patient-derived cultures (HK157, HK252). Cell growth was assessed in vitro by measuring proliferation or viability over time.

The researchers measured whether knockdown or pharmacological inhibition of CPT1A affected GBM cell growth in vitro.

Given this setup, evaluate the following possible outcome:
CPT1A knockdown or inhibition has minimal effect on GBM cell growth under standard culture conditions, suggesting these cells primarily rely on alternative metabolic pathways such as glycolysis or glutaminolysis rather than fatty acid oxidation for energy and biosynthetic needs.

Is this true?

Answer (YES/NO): NO